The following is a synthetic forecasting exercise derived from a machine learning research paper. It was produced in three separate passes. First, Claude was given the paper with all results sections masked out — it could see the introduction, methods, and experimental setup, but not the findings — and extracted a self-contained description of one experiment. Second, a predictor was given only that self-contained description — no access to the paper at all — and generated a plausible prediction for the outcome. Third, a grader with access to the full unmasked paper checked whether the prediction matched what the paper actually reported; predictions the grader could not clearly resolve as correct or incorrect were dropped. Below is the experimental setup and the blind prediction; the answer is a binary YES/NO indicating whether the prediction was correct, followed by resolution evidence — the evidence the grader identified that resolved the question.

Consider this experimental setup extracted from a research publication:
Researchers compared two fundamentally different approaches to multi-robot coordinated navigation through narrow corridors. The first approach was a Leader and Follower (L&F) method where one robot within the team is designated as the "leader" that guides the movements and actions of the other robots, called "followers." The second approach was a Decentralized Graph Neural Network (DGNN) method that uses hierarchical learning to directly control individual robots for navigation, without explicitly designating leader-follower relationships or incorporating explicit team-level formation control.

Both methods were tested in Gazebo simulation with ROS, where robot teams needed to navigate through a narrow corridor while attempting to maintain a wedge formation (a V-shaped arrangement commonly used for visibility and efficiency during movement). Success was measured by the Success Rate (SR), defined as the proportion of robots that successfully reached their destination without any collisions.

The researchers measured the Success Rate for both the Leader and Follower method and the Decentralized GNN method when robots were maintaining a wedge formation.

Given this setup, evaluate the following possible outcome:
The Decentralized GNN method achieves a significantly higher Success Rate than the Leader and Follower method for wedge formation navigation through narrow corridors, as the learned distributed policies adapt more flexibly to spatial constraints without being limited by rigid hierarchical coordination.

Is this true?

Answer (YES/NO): NO